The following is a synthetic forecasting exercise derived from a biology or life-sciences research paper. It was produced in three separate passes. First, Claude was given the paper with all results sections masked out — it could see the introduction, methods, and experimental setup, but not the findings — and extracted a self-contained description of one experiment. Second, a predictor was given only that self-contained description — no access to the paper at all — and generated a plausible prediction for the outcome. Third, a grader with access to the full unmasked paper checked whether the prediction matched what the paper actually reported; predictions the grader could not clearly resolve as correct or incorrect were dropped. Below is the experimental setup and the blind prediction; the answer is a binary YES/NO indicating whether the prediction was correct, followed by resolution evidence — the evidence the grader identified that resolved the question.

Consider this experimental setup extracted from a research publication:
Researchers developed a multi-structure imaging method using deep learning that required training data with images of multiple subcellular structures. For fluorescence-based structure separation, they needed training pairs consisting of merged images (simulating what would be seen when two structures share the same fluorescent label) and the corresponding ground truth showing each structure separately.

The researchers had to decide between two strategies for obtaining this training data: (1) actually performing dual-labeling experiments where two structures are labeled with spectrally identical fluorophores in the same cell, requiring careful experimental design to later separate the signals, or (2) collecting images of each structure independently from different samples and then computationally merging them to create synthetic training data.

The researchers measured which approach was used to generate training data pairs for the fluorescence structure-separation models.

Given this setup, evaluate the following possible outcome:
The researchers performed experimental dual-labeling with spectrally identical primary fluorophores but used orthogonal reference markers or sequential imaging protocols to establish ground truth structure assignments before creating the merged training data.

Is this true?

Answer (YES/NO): NO